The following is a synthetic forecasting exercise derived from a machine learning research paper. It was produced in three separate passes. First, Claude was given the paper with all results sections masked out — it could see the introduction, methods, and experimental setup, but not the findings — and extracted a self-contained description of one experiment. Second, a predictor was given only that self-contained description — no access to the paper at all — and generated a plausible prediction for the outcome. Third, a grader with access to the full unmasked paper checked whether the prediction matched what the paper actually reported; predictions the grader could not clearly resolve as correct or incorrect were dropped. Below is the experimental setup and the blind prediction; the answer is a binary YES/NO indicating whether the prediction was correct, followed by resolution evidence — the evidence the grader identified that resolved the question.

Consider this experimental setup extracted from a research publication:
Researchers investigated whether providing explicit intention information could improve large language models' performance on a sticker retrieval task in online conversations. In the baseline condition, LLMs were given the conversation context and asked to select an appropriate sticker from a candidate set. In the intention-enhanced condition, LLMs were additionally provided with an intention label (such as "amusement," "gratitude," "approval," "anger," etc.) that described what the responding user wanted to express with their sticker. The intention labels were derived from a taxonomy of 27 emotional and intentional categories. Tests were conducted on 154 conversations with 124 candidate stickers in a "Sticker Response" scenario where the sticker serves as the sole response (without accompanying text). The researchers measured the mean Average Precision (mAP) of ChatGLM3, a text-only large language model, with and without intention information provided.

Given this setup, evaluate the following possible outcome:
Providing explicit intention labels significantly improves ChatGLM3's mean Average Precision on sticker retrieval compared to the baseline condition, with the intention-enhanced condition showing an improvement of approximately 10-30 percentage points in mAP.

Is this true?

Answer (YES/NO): NO